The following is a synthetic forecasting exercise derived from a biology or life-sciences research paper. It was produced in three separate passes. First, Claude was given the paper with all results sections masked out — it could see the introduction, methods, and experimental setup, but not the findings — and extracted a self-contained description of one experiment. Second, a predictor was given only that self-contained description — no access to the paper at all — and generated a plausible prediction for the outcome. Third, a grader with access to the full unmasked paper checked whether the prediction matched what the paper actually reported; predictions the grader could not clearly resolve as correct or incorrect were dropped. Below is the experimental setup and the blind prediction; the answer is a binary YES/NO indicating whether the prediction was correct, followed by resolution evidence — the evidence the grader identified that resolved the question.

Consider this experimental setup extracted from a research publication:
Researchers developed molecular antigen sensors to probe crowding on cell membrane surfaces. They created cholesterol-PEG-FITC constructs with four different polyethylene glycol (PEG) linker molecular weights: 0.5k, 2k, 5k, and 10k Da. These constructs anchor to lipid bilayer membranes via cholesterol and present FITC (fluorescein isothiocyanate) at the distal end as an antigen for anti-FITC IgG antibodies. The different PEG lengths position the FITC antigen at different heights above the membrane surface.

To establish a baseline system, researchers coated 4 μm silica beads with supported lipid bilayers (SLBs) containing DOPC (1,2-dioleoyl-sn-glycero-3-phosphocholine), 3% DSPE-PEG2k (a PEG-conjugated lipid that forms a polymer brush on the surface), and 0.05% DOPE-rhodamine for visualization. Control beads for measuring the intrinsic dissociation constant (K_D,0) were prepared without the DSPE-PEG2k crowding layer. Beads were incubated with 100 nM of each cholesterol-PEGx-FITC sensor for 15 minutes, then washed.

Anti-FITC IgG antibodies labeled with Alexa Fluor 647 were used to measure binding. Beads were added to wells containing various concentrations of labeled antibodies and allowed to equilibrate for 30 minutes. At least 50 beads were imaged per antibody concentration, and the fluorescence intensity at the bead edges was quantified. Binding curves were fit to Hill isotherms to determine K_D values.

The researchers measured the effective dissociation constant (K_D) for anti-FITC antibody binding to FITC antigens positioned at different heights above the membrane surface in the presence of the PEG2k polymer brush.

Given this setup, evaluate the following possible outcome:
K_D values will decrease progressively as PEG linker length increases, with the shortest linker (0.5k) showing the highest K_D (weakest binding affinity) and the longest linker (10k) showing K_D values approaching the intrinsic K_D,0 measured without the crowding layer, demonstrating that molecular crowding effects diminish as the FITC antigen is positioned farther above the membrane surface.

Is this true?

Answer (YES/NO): YES